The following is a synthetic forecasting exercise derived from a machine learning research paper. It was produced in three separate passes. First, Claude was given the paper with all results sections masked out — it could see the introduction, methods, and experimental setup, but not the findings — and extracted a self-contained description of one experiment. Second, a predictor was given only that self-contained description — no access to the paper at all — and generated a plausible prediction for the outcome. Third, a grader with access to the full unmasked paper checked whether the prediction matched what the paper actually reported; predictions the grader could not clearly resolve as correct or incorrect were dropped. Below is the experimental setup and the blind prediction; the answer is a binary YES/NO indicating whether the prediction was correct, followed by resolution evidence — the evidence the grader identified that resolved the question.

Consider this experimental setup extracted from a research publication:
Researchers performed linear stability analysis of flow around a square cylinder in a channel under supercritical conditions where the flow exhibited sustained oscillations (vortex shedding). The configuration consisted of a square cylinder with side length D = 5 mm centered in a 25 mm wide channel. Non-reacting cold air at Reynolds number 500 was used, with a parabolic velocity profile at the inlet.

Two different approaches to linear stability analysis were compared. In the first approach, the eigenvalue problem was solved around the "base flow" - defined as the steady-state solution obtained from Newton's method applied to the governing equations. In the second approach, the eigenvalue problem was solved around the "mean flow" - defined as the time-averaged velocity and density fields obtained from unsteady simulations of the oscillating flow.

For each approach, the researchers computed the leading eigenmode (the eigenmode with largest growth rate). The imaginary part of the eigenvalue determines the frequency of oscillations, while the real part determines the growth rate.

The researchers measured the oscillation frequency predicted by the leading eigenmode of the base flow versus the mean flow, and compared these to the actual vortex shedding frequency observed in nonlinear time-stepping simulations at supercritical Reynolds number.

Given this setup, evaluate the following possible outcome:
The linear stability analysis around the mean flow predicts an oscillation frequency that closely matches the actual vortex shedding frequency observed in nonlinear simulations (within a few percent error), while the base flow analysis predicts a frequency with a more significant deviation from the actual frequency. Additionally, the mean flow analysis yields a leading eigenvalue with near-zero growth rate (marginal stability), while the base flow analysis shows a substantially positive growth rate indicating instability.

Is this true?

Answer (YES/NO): YES